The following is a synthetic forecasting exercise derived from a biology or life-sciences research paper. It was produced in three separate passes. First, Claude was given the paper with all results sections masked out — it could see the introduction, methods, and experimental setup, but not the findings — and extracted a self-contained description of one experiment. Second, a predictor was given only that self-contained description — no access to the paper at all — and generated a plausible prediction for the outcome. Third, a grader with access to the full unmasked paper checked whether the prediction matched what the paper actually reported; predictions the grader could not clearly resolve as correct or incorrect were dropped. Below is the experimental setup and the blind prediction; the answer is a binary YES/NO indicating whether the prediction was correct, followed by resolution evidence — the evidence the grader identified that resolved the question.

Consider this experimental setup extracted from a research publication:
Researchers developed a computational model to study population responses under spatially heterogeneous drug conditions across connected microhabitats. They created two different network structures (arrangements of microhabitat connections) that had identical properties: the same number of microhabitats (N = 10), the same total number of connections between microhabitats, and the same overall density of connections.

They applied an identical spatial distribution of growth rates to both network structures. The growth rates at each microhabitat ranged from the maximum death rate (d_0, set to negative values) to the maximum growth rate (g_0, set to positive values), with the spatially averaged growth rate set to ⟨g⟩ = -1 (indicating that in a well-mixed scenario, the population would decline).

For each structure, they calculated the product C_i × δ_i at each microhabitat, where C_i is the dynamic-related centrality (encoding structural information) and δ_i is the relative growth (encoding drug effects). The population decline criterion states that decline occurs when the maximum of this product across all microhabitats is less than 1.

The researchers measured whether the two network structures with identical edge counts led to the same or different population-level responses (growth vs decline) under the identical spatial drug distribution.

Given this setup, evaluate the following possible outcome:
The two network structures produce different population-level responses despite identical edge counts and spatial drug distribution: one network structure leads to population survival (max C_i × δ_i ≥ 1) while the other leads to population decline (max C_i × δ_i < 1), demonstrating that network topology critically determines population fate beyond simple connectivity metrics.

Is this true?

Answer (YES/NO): YES